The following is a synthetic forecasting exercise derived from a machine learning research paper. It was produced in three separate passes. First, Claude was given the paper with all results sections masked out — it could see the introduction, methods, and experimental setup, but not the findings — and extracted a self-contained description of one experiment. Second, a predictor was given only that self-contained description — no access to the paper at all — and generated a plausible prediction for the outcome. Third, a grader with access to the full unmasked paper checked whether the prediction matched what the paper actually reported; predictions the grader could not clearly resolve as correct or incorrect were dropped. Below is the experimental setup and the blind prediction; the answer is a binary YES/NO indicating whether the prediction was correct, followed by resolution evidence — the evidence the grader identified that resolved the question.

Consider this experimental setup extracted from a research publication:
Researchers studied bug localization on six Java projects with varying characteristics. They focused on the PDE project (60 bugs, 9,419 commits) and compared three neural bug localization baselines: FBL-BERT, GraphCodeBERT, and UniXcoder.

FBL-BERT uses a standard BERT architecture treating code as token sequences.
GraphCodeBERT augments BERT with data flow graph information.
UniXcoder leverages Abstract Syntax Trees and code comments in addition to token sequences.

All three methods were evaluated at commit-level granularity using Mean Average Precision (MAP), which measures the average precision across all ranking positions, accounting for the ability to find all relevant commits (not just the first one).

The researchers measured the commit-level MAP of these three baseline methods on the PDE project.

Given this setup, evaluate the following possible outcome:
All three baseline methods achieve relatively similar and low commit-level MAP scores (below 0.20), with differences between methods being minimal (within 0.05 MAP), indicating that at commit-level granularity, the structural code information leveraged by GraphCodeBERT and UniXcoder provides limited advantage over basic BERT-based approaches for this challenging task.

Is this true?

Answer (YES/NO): NO